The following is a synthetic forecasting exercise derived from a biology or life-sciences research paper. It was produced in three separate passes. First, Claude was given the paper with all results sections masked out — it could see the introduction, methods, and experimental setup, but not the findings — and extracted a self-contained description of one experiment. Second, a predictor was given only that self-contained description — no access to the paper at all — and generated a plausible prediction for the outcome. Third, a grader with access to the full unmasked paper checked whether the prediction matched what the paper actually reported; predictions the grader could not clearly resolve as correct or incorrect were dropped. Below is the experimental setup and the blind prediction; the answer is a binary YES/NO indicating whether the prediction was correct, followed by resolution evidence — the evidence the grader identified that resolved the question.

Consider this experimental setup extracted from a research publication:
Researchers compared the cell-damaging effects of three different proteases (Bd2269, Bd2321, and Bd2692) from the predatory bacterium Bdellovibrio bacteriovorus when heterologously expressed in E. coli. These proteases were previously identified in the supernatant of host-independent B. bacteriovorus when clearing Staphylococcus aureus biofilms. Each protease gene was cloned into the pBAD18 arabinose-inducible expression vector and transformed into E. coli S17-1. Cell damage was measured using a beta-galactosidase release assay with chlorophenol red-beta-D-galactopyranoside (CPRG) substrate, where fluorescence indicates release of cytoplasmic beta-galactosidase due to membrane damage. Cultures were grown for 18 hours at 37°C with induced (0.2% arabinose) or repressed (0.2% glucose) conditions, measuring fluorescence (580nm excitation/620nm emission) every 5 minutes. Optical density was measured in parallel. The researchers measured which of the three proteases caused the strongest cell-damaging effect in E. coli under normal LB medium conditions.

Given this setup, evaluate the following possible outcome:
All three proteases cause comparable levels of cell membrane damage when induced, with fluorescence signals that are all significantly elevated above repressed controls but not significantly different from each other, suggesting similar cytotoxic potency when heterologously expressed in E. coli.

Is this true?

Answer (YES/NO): NO